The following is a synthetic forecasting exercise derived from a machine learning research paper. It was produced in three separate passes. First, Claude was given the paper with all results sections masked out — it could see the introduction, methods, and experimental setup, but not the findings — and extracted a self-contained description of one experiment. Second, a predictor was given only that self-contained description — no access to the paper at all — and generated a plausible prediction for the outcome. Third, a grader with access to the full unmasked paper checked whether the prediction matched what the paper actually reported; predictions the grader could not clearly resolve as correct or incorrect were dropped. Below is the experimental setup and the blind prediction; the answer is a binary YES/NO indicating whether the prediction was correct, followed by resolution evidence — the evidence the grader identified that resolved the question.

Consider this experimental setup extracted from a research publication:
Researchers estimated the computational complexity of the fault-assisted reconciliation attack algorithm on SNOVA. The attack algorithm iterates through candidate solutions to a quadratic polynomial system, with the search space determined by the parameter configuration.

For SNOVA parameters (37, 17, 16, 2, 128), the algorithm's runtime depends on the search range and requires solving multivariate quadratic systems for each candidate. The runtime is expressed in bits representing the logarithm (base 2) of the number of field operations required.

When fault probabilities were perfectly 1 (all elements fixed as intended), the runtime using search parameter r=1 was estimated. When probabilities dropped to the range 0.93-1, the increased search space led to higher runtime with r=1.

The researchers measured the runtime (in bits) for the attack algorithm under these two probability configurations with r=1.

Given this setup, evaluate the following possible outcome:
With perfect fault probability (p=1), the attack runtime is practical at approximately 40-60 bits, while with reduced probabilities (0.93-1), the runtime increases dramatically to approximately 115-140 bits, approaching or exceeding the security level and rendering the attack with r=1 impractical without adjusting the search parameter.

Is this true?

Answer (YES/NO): NO